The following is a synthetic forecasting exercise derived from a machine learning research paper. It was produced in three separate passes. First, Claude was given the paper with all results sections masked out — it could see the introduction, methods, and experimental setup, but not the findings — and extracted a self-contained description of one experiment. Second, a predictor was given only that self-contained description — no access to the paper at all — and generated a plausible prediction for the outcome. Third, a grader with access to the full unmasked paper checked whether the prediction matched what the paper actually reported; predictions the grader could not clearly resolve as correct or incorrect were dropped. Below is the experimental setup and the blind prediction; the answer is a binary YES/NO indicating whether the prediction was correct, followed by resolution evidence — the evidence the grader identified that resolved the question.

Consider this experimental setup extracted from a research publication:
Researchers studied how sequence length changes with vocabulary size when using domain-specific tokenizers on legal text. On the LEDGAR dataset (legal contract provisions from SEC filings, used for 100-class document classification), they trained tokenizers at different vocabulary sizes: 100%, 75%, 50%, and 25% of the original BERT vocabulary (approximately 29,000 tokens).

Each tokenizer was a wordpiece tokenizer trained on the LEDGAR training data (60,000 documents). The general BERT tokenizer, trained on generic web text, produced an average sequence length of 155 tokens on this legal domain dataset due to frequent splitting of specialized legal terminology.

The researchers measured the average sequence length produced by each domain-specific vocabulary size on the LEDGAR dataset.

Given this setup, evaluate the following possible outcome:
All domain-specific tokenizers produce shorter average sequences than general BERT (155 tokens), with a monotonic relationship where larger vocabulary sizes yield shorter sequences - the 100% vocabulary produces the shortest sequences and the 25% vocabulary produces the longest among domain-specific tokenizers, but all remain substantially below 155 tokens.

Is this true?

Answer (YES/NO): NO